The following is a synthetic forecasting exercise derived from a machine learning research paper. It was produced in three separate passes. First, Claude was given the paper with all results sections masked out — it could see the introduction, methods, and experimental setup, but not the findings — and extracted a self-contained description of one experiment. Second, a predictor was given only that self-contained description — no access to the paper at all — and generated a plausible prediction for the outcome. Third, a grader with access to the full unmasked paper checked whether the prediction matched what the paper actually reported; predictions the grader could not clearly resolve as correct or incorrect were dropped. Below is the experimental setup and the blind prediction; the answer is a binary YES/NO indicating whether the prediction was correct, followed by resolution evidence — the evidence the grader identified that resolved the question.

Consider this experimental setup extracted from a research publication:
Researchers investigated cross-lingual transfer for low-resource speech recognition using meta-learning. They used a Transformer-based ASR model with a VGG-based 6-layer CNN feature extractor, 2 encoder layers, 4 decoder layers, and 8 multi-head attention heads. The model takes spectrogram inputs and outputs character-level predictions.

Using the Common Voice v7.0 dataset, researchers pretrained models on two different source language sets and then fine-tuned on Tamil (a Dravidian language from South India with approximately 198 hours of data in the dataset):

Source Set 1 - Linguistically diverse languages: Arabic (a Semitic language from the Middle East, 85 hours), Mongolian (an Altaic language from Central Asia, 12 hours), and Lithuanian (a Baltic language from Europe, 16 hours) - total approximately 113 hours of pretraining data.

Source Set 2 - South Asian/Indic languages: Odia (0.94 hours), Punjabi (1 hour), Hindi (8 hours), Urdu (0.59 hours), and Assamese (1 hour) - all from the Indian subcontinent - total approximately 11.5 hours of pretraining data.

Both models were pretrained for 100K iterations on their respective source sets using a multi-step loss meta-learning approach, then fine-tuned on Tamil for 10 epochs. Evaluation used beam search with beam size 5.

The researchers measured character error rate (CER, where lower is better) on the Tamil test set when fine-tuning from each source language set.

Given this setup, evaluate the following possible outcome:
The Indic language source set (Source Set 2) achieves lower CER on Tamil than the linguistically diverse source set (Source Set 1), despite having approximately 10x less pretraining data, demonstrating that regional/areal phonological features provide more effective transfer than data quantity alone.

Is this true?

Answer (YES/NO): NO